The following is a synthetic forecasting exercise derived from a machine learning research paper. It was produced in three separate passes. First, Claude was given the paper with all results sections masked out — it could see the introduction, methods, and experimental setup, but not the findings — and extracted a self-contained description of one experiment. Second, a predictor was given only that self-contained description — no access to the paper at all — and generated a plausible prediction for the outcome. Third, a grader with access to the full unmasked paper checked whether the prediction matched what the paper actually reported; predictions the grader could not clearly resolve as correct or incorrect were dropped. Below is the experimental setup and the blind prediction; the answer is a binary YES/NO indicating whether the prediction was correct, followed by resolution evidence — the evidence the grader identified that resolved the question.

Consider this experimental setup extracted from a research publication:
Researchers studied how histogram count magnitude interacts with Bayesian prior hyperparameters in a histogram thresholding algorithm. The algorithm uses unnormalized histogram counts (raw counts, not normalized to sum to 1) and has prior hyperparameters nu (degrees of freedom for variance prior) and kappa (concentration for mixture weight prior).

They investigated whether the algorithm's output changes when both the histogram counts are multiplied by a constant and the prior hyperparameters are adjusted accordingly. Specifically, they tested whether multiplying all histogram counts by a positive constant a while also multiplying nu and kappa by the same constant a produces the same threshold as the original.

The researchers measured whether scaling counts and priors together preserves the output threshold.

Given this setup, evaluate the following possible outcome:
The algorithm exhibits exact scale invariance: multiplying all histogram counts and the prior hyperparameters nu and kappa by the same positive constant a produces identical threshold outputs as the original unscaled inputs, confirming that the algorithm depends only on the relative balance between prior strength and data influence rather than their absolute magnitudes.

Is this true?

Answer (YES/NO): YES